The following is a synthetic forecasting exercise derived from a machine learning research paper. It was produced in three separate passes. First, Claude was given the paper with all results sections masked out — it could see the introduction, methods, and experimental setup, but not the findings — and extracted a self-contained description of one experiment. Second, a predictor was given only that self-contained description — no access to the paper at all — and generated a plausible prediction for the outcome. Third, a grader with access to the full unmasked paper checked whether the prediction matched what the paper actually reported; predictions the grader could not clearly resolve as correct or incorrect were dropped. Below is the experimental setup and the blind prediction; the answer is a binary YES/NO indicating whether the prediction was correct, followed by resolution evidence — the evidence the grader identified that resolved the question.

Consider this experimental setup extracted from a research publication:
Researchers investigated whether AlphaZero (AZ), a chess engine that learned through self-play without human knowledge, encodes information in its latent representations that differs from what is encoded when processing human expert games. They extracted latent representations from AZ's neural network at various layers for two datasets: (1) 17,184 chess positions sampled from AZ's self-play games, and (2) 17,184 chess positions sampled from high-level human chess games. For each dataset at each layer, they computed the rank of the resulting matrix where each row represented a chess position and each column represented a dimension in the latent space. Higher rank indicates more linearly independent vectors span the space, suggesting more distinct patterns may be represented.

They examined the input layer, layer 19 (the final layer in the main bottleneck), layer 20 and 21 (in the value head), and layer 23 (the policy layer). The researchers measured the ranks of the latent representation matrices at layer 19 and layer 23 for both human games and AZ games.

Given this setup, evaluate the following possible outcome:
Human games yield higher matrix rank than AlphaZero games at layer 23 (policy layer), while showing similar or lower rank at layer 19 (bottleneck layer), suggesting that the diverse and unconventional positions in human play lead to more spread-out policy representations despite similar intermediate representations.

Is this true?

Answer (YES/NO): NO